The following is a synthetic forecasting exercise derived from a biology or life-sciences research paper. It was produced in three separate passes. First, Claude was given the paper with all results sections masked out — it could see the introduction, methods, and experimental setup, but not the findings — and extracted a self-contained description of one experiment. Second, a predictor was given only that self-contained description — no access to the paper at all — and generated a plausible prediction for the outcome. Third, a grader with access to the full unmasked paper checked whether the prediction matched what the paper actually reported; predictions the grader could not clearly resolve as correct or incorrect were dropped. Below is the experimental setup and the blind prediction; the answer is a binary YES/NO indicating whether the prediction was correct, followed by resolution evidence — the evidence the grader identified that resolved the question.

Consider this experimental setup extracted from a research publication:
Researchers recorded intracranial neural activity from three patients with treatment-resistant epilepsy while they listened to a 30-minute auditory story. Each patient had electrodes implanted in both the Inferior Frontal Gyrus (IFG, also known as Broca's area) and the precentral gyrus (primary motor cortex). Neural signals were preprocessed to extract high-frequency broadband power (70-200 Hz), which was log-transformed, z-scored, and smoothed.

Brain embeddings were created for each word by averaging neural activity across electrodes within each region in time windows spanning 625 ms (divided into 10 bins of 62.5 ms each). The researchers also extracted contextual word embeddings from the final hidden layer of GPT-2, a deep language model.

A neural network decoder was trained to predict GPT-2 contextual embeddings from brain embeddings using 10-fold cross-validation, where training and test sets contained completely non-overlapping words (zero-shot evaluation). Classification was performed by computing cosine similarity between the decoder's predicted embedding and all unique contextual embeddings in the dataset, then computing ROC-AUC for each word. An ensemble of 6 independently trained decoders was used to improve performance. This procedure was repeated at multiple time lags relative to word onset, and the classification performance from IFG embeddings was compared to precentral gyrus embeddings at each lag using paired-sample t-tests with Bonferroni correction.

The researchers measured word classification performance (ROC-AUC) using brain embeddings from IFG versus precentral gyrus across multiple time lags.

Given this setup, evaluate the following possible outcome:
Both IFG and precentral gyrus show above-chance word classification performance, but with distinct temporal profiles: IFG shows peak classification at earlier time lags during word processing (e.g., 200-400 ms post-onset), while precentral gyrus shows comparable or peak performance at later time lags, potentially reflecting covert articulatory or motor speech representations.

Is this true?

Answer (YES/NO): NO